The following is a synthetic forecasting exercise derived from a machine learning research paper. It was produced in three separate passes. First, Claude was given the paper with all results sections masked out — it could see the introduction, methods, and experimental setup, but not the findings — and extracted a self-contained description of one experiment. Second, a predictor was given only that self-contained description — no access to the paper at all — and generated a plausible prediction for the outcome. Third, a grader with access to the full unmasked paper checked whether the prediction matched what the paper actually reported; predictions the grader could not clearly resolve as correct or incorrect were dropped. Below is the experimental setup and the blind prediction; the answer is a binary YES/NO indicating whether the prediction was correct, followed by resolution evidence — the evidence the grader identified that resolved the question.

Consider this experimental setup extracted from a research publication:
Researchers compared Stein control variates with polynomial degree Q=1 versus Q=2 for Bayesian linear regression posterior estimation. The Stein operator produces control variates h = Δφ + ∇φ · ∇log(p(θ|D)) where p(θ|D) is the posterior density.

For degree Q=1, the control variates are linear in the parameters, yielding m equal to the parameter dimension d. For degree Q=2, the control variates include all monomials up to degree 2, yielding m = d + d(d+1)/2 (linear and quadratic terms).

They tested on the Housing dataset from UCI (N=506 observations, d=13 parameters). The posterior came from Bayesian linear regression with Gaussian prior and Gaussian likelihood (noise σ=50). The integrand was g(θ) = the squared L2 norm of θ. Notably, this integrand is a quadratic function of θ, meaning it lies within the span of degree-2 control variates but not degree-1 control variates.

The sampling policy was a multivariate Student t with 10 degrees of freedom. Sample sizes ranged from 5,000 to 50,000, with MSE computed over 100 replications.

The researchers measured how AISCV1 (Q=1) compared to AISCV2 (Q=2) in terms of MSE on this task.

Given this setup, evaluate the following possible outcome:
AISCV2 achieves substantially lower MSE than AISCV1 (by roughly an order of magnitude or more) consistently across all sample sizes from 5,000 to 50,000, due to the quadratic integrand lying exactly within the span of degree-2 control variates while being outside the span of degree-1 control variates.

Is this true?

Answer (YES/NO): YES